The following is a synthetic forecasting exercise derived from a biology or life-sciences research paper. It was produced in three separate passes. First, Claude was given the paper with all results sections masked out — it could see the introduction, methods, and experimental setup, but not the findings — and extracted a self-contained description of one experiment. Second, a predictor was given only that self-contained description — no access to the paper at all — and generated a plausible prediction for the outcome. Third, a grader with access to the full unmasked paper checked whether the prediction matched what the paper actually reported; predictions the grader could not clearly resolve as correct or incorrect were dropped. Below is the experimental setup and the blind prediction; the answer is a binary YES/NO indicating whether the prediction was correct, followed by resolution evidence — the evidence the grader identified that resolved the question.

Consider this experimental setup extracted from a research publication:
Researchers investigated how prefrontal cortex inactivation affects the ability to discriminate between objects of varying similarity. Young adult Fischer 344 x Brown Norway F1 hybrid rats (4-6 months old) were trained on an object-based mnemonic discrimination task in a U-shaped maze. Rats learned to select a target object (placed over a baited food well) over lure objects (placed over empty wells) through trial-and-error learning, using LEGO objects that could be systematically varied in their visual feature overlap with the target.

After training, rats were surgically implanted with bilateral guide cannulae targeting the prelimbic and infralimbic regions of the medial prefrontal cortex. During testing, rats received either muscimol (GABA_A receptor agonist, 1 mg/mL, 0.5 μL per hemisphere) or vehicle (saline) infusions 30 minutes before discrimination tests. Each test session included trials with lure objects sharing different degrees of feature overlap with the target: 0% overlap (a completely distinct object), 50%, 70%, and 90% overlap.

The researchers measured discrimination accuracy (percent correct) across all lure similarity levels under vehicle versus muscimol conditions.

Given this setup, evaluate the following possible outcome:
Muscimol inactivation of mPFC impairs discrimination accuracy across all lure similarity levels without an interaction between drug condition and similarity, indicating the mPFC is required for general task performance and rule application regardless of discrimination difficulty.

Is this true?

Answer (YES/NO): NO